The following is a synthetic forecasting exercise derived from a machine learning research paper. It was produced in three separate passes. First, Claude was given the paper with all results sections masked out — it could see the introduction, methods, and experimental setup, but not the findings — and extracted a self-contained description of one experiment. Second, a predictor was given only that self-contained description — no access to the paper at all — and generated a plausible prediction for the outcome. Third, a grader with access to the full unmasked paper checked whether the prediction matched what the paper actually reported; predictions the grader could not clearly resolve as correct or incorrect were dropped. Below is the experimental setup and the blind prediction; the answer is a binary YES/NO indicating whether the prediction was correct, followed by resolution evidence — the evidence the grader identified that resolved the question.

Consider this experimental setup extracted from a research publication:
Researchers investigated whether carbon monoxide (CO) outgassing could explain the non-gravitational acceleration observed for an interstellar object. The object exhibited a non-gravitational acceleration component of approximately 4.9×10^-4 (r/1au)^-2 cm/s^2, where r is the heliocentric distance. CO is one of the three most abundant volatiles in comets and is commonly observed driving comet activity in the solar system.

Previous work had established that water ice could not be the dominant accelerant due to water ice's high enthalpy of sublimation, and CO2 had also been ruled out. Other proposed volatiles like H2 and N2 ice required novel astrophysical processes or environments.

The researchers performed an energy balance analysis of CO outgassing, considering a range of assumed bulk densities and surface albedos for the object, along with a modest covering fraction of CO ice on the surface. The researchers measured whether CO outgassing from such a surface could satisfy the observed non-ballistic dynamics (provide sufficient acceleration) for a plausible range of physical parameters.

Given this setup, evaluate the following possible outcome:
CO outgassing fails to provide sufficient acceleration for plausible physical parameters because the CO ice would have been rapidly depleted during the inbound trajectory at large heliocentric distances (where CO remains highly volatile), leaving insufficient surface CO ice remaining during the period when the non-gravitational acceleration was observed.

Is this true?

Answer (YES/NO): NO